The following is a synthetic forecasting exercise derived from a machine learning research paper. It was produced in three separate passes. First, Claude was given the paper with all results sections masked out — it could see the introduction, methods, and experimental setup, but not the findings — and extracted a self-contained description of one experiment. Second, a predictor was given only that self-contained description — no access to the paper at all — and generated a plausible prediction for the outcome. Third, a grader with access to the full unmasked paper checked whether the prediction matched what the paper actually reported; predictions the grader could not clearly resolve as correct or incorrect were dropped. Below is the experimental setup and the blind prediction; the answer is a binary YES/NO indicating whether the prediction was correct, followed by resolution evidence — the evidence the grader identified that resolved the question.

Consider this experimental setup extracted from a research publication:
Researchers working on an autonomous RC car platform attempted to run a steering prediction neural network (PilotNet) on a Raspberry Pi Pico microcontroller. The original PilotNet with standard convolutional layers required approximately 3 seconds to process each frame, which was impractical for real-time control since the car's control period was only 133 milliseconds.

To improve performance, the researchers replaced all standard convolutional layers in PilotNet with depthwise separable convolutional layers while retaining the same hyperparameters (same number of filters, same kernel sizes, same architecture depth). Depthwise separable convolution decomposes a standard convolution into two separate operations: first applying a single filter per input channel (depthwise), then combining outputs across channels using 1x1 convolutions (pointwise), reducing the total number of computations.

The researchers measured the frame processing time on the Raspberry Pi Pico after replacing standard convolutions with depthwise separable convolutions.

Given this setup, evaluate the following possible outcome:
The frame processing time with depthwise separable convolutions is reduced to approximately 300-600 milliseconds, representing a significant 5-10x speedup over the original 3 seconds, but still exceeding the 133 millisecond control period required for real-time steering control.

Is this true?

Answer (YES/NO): YES